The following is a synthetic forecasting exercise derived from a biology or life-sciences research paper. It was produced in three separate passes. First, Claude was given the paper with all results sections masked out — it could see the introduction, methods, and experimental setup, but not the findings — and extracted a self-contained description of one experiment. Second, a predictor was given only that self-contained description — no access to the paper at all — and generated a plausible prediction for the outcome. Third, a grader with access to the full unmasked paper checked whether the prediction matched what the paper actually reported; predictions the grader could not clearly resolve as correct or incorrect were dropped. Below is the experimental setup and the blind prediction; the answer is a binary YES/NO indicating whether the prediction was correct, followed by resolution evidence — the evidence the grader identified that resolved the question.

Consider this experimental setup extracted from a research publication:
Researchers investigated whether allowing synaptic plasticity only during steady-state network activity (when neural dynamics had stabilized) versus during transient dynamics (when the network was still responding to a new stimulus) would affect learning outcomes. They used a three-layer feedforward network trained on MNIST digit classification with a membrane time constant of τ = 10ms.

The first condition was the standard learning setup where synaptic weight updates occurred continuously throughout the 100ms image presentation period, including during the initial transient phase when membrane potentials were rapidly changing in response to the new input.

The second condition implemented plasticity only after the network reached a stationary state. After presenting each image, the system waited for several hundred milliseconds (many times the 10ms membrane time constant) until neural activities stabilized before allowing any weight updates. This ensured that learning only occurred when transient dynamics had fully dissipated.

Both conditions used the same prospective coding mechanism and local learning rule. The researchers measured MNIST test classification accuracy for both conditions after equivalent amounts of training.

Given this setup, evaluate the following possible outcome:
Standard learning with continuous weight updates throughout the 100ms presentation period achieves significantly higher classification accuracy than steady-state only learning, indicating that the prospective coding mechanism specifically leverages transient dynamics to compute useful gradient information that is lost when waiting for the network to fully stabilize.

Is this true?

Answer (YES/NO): NO